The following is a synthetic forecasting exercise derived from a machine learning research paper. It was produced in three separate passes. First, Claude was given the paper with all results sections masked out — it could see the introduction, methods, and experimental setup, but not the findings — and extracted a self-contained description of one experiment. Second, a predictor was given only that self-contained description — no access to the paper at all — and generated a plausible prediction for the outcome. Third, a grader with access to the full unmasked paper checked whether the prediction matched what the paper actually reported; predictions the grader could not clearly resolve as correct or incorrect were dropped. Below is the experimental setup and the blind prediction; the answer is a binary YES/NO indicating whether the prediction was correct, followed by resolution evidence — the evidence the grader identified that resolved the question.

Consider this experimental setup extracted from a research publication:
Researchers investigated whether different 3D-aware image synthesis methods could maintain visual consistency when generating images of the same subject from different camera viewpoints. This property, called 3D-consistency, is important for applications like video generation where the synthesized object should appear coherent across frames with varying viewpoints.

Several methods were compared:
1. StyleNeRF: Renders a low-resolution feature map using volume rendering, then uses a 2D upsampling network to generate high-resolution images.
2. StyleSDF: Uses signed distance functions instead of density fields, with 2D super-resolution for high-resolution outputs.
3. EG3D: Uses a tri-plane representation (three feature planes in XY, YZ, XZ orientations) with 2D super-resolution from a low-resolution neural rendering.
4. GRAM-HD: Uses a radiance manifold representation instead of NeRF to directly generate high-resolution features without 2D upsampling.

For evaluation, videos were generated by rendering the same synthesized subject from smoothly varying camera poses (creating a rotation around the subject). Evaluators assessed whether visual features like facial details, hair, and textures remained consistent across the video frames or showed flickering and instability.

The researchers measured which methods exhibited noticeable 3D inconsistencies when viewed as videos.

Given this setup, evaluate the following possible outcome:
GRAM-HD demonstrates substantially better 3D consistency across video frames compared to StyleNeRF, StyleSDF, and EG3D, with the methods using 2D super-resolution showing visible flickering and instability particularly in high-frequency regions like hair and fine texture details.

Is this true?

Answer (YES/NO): YES